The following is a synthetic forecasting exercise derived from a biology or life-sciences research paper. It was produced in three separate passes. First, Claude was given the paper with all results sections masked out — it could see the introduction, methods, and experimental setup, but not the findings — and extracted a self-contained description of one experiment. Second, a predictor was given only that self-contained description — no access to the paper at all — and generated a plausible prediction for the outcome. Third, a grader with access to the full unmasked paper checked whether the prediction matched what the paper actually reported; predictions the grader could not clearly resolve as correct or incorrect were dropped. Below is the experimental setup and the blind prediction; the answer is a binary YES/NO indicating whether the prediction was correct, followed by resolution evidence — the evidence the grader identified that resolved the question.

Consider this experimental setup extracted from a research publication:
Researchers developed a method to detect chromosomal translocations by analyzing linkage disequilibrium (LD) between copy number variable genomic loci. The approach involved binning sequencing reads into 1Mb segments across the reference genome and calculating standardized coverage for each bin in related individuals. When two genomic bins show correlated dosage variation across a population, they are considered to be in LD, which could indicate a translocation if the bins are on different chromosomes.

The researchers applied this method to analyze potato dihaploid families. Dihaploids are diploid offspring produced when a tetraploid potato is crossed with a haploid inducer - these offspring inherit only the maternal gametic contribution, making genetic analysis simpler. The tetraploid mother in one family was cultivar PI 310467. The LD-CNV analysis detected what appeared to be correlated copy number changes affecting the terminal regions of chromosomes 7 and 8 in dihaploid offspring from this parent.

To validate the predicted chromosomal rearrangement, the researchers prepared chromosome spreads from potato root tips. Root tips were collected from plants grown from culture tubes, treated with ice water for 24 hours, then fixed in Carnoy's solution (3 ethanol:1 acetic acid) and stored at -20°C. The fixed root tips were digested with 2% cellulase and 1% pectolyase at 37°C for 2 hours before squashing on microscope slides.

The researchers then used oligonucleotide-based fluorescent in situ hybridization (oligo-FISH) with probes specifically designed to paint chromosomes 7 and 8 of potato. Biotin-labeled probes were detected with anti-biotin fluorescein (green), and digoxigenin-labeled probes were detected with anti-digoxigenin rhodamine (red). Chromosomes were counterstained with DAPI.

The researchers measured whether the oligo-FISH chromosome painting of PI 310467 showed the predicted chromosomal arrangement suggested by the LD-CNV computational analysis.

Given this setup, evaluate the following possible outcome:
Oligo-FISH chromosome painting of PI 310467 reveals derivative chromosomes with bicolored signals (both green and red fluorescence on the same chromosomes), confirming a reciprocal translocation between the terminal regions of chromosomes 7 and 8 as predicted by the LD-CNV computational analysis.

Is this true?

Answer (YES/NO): NO